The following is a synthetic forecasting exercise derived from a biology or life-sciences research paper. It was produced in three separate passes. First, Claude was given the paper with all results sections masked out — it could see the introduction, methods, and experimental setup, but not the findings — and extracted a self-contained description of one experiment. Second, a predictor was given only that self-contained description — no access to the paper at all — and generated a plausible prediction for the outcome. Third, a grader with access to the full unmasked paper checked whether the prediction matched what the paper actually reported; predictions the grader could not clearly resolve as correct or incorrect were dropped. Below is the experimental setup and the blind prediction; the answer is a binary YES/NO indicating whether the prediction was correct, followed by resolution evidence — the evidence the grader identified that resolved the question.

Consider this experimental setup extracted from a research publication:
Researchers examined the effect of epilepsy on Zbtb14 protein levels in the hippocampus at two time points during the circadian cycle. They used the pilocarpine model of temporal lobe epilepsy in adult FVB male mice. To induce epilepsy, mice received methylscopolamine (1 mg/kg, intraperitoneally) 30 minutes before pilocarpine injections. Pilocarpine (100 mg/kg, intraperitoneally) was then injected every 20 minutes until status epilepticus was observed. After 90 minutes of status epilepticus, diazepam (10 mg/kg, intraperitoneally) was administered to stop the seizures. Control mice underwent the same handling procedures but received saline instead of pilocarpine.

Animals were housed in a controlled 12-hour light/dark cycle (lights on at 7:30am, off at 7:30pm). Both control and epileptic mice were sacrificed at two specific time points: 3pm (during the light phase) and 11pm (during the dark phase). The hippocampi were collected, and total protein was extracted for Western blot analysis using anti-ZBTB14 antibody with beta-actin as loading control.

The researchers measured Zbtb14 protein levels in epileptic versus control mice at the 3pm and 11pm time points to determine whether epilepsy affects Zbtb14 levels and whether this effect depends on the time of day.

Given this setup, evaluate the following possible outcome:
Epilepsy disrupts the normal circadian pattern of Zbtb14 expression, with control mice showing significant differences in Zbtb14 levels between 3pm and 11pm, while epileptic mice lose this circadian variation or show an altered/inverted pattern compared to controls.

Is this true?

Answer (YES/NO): NO